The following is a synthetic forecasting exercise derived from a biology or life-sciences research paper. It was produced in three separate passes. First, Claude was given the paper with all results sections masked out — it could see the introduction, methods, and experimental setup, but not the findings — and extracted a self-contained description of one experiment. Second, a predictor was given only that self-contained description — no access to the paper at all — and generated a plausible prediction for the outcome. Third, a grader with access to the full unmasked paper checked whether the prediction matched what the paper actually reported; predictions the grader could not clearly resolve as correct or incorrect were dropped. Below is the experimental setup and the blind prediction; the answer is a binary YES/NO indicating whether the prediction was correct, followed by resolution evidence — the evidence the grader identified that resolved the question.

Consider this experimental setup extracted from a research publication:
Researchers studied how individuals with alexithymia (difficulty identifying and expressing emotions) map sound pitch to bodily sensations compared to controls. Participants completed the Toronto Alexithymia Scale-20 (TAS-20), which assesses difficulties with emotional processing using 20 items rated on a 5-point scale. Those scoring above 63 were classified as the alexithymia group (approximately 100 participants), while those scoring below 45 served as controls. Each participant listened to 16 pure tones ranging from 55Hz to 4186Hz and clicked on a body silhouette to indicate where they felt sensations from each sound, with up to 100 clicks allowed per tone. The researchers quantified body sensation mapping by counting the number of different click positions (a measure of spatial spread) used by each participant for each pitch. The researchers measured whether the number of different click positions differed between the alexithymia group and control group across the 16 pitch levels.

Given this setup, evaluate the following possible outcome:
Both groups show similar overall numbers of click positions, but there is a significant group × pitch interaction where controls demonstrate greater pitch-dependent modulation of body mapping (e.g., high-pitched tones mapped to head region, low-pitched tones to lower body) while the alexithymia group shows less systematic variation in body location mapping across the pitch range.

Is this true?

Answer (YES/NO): NO